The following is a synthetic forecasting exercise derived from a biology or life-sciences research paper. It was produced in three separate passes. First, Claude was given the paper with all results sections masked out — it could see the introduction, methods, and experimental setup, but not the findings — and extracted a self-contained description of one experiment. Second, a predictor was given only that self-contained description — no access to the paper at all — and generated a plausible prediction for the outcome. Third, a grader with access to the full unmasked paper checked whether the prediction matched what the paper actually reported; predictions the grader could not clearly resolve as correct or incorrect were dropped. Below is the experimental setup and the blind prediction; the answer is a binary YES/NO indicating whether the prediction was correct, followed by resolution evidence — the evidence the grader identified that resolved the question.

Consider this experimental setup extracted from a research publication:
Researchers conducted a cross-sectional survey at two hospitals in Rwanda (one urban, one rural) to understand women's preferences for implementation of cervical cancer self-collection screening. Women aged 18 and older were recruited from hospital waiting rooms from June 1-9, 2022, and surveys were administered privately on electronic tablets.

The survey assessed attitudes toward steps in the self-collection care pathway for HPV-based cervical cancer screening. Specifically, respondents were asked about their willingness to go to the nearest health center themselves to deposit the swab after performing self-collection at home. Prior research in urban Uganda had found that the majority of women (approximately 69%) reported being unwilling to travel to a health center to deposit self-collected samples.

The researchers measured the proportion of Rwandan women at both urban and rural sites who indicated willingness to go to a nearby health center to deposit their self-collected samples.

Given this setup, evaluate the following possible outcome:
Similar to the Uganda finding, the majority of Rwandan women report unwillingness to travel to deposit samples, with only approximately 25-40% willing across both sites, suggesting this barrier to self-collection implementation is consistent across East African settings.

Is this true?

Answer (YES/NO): NO